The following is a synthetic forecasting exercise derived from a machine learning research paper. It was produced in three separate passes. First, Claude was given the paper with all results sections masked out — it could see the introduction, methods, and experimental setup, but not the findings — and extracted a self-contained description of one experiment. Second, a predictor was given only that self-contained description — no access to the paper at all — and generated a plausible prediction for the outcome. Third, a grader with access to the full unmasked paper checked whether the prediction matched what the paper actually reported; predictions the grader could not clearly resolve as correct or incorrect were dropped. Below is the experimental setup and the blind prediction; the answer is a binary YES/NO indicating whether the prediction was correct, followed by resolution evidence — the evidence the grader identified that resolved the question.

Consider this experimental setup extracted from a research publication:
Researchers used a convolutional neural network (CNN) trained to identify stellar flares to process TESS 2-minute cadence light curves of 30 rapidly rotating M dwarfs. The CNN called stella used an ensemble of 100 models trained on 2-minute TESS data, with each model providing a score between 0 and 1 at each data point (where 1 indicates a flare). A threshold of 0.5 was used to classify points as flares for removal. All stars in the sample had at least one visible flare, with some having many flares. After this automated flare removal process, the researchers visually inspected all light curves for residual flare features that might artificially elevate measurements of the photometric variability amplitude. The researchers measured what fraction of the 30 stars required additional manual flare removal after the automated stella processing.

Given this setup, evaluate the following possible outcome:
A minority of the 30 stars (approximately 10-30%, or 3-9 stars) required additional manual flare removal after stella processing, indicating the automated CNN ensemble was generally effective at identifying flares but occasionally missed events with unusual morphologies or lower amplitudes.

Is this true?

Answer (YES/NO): YES